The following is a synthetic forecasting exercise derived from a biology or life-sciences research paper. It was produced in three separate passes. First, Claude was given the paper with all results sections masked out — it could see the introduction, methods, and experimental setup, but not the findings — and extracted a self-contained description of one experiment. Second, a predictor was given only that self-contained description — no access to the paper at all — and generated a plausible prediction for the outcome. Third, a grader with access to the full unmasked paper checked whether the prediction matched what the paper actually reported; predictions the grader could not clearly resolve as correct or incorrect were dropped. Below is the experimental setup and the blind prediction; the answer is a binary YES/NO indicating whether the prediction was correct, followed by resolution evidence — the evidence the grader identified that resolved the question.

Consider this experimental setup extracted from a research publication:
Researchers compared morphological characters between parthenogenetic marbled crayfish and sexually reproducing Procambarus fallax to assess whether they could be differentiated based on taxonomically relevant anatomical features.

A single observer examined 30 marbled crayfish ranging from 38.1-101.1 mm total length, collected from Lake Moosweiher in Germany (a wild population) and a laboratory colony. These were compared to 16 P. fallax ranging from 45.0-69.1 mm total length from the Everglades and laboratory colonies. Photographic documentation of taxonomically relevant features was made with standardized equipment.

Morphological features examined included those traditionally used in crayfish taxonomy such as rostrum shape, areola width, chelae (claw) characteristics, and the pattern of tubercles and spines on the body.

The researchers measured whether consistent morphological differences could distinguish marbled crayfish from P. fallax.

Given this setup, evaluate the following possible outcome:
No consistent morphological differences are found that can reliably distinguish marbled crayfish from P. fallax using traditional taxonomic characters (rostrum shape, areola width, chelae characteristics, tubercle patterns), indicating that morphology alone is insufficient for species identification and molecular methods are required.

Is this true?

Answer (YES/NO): YES